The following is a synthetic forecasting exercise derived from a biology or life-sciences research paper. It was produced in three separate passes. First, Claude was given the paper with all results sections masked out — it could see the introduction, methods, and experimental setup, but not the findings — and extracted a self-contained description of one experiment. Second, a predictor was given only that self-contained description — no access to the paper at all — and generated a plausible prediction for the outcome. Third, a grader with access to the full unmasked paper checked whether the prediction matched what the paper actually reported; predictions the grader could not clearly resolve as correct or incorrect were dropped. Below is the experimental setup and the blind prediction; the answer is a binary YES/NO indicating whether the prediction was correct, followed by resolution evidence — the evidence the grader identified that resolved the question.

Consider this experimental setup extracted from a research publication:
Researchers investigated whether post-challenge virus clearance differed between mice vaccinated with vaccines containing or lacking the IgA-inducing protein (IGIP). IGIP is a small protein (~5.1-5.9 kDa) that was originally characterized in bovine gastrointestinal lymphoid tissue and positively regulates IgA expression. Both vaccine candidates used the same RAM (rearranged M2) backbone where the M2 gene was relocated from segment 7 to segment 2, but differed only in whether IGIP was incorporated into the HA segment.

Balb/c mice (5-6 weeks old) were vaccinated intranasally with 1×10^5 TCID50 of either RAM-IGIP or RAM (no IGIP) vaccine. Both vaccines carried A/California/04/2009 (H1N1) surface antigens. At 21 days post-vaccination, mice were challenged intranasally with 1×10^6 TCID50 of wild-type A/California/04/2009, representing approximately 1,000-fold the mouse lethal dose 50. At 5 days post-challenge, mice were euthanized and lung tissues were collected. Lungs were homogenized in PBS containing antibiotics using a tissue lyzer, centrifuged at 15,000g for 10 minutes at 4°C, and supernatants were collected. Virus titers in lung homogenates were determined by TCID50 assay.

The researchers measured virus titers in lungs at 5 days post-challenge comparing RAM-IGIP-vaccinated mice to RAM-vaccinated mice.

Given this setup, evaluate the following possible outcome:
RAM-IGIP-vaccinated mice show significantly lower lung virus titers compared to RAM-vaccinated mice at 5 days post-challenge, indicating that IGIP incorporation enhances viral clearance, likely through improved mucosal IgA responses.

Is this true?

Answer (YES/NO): NO